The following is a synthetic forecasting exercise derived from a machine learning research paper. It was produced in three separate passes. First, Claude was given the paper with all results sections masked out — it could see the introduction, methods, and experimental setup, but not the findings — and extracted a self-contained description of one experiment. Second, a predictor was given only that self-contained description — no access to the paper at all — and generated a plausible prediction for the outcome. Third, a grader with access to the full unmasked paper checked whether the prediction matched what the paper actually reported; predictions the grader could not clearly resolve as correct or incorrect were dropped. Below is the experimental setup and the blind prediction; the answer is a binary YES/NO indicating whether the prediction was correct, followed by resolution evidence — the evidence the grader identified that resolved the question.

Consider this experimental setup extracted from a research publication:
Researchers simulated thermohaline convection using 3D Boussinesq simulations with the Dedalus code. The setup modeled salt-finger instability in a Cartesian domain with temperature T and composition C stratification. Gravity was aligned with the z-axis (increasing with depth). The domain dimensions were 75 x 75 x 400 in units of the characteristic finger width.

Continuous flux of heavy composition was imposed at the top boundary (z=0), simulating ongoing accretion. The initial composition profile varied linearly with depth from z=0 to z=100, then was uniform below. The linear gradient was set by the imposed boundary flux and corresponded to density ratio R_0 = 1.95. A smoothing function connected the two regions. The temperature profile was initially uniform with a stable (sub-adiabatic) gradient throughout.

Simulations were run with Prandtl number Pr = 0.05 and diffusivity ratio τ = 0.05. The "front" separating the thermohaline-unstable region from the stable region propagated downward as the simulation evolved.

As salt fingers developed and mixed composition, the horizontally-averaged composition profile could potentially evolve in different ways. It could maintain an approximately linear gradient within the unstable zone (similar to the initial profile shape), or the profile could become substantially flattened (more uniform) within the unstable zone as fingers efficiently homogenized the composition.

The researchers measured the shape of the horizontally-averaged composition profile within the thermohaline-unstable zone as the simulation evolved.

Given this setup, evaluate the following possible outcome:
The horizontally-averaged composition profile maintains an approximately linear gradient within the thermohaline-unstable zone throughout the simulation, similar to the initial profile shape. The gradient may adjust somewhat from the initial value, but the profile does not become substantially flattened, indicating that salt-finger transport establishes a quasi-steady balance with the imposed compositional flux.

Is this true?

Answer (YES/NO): YES